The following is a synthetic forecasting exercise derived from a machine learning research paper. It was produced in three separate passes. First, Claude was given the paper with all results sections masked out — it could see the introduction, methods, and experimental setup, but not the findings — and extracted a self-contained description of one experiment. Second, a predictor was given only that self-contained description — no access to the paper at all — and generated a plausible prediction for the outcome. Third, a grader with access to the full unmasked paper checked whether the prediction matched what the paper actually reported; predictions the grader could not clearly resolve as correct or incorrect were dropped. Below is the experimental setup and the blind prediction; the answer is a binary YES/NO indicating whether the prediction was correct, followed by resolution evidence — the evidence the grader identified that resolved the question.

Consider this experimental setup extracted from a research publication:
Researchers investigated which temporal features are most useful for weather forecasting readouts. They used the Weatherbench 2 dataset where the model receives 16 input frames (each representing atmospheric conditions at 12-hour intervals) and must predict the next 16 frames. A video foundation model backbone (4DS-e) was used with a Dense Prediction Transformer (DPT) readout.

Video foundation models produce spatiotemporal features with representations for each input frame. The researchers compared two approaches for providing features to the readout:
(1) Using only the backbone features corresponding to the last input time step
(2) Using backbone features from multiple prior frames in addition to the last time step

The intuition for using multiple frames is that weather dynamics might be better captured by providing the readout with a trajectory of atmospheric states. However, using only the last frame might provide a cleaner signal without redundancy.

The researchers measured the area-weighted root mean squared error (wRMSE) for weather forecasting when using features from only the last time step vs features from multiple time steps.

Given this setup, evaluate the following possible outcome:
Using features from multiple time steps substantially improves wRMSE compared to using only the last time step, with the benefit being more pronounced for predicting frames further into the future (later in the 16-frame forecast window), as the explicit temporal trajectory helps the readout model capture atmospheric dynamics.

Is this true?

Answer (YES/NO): NO